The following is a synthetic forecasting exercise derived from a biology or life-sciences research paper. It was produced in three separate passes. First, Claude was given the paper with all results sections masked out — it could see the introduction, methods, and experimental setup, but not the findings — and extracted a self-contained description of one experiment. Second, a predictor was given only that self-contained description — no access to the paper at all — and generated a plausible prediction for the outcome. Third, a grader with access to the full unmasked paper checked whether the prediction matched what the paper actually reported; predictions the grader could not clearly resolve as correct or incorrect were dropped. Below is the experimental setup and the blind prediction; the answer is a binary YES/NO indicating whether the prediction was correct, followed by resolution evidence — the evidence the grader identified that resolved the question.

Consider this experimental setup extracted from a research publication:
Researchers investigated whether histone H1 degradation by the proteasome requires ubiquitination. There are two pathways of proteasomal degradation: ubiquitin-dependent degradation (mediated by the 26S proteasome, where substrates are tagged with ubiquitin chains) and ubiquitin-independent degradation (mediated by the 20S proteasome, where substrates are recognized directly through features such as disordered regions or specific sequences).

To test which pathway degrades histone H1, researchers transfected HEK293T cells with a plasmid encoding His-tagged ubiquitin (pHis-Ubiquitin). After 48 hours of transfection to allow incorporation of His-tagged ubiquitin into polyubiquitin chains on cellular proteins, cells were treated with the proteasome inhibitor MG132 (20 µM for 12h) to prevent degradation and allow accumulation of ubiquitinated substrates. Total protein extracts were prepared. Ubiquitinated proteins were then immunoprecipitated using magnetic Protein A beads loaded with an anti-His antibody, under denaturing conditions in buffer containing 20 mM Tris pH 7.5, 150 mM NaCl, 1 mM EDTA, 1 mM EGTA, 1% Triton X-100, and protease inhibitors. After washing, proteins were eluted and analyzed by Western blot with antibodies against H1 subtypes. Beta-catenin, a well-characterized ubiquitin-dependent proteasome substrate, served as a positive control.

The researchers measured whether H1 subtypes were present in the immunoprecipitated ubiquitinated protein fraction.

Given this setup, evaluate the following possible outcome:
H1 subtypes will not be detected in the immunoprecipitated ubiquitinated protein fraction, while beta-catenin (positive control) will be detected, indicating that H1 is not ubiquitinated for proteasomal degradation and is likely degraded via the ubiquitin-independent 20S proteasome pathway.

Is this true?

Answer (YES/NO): NO